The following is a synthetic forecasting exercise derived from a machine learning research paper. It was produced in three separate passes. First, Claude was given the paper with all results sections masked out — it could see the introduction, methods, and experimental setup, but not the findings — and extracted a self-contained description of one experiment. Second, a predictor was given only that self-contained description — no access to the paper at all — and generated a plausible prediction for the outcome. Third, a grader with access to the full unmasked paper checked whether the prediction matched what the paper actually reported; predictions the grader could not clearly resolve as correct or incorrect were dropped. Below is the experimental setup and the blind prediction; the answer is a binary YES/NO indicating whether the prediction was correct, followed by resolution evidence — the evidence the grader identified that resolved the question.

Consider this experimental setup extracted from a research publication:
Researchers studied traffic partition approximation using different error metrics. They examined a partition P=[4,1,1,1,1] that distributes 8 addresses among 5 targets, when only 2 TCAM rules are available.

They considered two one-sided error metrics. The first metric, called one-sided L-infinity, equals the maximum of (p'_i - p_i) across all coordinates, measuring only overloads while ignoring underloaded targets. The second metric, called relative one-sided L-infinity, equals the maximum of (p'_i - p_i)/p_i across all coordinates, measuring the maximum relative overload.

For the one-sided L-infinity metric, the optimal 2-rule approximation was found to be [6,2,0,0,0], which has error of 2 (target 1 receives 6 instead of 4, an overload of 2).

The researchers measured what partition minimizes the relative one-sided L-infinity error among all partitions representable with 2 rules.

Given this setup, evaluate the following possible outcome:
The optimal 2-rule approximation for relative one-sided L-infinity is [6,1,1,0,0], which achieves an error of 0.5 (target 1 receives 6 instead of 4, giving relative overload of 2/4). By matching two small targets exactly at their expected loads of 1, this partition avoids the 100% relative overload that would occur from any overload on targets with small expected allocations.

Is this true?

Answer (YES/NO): NO